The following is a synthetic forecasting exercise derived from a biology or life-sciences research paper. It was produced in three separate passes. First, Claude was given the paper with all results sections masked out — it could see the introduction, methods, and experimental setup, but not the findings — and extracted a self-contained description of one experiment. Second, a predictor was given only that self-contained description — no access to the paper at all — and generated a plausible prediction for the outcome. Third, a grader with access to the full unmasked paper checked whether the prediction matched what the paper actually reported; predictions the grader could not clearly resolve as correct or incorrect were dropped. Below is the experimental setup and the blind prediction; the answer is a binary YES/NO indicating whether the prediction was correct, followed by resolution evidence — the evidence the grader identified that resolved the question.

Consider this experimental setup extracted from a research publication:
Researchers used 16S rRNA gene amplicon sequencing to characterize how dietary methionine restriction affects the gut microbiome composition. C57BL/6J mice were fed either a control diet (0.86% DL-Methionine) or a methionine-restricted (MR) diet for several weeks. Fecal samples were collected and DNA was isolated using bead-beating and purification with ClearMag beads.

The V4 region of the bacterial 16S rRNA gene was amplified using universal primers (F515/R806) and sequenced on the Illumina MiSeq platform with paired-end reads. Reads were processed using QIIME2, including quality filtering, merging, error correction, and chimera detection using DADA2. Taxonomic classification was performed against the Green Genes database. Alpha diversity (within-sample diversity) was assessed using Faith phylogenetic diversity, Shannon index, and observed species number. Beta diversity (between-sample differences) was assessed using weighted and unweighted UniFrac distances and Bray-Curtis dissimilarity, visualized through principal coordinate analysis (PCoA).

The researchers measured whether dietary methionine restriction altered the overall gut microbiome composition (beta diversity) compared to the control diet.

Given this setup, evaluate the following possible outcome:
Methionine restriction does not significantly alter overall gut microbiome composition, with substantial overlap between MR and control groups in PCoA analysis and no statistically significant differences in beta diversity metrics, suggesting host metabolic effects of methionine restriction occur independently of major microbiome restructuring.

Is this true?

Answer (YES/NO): NO